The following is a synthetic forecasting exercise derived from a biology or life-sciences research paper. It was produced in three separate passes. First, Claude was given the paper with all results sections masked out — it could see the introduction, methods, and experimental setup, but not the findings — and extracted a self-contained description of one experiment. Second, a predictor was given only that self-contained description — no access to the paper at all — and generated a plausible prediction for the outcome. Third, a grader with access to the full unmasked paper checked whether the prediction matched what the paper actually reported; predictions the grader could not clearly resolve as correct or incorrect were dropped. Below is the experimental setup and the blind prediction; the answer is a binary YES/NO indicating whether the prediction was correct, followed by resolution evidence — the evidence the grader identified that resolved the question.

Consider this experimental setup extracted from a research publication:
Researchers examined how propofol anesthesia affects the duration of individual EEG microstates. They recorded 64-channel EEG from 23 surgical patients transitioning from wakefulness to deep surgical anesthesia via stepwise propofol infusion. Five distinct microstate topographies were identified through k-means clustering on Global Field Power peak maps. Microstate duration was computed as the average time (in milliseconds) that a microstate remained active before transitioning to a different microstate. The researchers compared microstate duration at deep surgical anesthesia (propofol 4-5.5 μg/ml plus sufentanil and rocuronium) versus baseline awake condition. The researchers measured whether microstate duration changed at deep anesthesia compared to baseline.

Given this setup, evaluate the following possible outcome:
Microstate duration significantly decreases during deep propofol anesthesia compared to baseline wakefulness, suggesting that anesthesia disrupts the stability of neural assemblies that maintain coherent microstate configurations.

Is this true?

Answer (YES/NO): NO